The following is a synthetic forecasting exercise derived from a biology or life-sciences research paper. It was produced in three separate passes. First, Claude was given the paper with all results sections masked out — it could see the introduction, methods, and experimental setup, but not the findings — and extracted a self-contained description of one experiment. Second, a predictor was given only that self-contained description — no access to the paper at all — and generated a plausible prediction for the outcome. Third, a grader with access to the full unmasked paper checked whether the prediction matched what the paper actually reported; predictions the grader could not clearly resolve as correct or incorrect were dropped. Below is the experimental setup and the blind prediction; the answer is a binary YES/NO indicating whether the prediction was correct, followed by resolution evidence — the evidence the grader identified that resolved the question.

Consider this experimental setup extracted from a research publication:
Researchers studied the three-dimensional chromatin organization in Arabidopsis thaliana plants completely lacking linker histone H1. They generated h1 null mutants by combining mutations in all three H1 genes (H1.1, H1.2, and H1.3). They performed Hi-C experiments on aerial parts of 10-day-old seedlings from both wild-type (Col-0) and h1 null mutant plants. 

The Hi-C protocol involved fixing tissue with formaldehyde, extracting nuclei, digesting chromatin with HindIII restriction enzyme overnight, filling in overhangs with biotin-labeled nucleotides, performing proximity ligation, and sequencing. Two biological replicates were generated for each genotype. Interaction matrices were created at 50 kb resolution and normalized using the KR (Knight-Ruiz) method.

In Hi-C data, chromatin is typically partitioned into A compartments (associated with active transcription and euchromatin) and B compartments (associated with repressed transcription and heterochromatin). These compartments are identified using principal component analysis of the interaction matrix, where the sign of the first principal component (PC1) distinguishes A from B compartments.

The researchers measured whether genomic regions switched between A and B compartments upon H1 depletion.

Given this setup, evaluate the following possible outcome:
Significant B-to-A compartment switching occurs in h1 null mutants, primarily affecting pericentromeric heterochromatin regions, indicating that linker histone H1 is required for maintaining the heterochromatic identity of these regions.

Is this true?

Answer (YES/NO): NO